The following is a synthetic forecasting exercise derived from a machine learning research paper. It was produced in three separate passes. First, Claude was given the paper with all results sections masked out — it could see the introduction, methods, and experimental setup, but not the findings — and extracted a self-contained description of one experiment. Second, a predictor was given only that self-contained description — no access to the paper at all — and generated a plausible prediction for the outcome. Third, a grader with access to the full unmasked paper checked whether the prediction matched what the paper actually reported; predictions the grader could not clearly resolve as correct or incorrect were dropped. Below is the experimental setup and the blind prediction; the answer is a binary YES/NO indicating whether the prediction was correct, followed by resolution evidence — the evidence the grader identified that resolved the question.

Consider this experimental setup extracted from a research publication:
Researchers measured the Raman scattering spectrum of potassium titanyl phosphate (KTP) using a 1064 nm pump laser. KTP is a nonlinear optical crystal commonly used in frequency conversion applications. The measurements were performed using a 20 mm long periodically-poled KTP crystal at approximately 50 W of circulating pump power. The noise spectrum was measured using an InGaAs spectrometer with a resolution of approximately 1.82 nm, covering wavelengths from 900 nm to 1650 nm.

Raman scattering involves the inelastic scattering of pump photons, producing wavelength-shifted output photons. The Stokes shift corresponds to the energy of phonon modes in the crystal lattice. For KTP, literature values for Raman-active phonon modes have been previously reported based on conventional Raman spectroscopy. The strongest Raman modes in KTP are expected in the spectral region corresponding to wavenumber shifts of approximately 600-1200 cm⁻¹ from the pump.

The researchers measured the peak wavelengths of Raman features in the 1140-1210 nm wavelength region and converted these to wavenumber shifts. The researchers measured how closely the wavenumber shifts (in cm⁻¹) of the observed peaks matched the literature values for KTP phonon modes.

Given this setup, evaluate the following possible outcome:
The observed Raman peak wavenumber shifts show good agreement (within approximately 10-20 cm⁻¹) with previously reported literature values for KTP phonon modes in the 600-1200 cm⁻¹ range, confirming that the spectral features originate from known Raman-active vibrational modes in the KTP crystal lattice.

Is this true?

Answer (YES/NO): YES